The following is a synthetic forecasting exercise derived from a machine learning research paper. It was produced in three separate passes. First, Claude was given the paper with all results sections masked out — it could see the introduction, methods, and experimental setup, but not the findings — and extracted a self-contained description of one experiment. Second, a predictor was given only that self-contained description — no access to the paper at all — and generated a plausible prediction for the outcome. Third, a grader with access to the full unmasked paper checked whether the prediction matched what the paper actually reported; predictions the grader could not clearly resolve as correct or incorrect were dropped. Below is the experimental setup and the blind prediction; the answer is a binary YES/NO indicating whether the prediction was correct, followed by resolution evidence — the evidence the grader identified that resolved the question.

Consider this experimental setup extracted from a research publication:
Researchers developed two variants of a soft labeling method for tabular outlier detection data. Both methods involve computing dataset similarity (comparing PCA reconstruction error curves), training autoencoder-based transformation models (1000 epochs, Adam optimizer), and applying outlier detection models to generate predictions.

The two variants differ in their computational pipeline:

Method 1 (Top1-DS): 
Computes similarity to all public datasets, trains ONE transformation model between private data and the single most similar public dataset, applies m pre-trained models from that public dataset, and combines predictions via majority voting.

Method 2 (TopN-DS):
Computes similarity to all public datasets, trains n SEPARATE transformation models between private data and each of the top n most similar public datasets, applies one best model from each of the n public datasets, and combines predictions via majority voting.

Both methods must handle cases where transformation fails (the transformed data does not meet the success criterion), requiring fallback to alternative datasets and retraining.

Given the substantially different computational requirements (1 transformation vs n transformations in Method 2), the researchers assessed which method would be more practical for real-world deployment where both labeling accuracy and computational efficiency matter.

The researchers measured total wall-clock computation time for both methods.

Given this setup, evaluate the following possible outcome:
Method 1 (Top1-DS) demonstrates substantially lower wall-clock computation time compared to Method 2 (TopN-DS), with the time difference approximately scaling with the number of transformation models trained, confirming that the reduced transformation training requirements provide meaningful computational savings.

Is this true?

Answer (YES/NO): YES